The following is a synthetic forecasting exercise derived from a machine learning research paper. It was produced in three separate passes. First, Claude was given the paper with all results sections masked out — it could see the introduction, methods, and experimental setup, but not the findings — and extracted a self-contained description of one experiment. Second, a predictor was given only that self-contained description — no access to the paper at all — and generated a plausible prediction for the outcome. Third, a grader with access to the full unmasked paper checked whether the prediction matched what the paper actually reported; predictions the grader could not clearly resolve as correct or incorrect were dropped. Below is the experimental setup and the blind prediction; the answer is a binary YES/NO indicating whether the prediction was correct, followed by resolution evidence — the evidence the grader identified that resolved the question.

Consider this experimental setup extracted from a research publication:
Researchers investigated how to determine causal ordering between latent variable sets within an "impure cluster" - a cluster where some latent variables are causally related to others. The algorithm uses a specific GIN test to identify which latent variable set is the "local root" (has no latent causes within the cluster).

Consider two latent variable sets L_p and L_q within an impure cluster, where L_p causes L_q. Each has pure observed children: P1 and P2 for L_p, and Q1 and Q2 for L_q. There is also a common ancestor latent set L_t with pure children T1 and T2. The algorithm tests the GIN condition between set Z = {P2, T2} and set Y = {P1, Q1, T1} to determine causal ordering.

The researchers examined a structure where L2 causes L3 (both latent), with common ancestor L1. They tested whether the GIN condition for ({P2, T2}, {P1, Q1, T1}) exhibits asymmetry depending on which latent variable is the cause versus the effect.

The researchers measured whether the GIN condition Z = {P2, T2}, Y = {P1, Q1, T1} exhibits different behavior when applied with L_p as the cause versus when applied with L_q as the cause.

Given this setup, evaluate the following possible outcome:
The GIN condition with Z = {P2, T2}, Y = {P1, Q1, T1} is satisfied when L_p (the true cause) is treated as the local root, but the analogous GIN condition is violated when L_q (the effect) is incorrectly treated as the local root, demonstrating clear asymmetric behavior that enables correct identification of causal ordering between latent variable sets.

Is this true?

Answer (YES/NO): YES